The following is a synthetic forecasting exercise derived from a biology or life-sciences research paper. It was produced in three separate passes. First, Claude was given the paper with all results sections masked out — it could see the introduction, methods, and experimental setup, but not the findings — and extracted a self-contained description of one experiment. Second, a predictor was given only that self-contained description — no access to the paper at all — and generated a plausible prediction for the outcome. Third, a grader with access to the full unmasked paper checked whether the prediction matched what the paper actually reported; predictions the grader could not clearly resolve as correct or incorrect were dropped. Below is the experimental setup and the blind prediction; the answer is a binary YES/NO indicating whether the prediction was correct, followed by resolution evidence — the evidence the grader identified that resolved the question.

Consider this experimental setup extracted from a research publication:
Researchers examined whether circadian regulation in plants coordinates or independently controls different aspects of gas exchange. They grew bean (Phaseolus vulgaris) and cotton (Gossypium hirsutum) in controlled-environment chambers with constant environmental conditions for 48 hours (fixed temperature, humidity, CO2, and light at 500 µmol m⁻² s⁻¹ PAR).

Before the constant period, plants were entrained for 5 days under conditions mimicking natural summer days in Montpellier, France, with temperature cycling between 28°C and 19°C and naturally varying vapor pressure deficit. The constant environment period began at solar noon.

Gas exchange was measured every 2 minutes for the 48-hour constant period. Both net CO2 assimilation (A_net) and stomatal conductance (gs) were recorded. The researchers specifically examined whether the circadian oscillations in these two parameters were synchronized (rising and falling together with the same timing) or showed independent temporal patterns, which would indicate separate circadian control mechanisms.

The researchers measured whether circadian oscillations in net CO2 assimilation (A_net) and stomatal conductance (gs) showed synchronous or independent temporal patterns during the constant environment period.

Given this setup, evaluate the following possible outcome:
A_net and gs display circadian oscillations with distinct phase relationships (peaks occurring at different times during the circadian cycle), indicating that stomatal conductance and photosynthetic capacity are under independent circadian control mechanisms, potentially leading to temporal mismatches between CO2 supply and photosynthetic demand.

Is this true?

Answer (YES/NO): NO